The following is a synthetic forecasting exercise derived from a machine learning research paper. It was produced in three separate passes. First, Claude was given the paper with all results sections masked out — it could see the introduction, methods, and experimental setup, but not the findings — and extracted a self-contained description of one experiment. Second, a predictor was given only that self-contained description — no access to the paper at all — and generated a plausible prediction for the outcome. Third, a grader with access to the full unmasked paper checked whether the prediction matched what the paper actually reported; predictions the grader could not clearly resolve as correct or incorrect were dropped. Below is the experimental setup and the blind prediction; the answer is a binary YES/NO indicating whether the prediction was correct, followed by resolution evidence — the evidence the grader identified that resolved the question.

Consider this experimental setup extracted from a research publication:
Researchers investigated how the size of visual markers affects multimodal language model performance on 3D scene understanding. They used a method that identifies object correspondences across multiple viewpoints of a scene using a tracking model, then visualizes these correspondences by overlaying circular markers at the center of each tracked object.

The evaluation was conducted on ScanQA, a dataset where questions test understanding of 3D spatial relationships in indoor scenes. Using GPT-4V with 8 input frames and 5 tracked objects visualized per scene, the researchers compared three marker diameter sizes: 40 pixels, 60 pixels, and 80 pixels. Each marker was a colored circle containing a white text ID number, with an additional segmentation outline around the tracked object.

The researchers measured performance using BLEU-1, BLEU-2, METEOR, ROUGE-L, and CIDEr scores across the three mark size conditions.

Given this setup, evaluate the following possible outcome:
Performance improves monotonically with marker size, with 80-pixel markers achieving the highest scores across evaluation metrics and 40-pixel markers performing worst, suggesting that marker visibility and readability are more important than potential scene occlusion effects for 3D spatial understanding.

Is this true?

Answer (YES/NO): NO